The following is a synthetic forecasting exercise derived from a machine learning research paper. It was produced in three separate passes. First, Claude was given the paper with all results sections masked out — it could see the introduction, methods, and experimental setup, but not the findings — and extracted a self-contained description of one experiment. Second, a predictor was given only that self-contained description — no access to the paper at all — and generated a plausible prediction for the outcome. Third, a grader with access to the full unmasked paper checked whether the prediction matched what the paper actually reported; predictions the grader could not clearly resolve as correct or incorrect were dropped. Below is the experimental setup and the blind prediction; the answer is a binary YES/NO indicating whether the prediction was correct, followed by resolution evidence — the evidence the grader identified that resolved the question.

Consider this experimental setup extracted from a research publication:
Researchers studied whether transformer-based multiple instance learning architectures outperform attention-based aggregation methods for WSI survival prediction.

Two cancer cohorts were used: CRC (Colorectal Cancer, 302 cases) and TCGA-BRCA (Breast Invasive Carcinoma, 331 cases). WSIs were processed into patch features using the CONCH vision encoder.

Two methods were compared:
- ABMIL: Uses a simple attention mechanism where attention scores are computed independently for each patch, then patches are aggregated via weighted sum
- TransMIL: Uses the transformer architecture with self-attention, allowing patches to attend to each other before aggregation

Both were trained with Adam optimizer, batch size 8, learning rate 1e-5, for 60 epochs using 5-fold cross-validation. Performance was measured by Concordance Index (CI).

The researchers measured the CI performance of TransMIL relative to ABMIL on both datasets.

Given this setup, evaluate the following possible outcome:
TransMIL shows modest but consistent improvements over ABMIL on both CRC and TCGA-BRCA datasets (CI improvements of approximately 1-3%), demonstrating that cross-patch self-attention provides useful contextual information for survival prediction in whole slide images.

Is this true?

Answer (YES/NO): NO